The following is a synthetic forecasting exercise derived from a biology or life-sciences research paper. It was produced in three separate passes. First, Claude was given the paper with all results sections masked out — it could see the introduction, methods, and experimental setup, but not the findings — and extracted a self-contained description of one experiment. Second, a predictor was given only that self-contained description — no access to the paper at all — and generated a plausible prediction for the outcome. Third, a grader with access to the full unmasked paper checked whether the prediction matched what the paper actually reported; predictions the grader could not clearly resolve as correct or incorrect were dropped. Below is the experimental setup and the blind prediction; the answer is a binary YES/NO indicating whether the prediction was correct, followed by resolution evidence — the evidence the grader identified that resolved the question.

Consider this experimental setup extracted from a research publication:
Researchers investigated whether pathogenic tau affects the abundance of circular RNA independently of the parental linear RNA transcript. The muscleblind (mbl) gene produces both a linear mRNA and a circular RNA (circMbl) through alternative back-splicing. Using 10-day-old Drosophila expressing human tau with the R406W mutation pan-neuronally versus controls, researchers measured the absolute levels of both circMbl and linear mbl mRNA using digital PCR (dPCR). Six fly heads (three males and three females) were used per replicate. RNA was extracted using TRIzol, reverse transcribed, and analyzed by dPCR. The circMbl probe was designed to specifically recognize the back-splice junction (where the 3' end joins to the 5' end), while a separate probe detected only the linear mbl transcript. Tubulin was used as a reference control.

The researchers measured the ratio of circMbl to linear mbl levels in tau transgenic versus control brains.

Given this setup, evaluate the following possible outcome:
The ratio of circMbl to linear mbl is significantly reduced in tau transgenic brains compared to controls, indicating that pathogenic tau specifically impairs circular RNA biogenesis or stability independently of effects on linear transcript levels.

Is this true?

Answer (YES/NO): NO